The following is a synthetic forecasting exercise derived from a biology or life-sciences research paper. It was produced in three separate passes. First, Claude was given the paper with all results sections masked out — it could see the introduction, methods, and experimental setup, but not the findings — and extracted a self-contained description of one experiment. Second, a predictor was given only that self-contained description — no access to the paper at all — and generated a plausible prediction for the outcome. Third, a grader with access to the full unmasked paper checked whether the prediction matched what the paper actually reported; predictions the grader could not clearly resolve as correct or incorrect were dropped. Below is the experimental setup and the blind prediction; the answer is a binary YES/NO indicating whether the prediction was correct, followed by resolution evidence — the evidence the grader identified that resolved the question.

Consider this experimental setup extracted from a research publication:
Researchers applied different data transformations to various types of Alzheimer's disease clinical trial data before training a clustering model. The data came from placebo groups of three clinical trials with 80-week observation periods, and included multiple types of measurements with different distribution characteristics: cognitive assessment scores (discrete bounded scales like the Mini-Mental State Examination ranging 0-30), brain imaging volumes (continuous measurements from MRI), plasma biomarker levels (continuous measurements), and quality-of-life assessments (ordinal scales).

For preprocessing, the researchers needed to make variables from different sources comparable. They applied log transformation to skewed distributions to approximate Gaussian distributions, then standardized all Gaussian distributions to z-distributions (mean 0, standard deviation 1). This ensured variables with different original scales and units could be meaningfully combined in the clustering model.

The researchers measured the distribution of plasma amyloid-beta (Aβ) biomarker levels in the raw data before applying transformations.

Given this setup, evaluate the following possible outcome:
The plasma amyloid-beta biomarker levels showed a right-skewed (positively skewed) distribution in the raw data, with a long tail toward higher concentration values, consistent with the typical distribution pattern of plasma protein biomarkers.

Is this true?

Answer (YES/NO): YES